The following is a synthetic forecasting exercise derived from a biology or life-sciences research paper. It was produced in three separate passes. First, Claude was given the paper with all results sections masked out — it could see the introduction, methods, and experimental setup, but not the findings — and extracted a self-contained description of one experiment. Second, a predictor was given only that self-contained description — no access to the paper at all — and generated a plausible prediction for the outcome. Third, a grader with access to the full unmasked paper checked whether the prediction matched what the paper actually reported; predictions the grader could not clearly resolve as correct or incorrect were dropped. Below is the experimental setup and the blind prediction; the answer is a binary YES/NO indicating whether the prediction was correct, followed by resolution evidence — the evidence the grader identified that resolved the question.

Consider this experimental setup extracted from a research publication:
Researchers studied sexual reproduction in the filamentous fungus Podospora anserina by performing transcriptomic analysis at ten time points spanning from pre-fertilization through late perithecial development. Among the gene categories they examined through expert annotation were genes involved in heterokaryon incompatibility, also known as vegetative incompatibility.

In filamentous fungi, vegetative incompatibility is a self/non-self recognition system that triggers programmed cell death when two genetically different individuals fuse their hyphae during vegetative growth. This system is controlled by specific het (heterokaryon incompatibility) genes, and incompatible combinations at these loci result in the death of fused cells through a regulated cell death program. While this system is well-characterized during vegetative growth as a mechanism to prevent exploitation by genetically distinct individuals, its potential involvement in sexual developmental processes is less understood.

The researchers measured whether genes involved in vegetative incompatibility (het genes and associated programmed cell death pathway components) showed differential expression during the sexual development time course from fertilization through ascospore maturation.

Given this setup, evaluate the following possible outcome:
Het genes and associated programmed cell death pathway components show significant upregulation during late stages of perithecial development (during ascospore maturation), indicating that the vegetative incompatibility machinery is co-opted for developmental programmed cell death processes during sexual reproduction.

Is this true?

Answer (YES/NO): NO